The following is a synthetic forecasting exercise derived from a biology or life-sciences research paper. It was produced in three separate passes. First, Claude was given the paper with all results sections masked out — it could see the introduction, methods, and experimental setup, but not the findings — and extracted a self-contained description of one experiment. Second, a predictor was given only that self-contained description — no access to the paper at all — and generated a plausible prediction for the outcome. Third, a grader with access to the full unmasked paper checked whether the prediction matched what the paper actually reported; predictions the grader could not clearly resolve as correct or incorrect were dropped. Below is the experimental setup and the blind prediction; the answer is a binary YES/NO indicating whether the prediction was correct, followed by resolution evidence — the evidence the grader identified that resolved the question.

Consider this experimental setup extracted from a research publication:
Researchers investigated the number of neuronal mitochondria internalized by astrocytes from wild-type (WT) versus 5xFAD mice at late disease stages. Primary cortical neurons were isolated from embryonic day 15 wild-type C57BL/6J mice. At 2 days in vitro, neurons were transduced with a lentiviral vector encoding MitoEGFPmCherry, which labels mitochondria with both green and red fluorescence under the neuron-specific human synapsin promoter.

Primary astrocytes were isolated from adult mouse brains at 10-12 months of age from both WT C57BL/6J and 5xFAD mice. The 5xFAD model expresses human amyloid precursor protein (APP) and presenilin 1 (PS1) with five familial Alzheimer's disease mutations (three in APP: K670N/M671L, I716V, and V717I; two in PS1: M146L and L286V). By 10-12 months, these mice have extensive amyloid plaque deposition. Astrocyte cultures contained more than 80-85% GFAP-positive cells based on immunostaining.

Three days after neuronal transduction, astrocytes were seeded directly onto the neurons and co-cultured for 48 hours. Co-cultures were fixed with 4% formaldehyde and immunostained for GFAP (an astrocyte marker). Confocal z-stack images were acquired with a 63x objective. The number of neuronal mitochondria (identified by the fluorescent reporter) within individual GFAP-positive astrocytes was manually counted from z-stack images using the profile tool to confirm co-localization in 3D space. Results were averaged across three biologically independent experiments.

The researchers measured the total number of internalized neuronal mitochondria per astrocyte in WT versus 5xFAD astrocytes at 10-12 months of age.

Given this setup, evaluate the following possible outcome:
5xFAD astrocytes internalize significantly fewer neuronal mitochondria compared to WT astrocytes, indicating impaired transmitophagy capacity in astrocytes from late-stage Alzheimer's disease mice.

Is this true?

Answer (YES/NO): NO